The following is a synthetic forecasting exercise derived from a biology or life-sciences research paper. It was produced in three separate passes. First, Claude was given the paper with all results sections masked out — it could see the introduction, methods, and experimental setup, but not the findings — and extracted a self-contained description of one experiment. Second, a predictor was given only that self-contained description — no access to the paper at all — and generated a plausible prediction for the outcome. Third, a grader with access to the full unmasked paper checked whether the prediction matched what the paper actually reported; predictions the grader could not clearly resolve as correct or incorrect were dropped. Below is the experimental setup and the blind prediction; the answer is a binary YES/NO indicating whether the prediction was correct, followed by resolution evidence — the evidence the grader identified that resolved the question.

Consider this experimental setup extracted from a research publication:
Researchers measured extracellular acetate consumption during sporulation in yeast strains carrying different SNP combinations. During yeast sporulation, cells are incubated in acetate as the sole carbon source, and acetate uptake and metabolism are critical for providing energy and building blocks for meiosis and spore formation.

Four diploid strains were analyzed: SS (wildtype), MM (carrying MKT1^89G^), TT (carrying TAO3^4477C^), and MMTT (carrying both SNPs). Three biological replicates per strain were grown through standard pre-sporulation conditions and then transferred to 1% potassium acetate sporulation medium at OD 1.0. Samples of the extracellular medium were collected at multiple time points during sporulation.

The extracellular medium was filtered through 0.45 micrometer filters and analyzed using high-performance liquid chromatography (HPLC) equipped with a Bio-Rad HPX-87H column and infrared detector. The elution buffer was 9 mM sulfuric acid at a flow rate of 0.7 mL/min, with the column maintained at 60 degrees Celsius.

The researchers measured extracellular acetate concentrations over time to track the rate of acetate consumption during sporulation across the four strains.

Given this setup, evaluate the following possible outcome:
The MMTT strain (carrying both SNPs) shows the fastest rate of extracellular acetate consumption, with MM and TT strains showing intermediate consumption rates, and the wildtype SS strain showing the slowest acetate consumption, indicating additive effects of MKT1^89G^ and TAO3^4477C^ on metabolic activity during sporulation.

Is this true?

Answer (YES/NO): NO